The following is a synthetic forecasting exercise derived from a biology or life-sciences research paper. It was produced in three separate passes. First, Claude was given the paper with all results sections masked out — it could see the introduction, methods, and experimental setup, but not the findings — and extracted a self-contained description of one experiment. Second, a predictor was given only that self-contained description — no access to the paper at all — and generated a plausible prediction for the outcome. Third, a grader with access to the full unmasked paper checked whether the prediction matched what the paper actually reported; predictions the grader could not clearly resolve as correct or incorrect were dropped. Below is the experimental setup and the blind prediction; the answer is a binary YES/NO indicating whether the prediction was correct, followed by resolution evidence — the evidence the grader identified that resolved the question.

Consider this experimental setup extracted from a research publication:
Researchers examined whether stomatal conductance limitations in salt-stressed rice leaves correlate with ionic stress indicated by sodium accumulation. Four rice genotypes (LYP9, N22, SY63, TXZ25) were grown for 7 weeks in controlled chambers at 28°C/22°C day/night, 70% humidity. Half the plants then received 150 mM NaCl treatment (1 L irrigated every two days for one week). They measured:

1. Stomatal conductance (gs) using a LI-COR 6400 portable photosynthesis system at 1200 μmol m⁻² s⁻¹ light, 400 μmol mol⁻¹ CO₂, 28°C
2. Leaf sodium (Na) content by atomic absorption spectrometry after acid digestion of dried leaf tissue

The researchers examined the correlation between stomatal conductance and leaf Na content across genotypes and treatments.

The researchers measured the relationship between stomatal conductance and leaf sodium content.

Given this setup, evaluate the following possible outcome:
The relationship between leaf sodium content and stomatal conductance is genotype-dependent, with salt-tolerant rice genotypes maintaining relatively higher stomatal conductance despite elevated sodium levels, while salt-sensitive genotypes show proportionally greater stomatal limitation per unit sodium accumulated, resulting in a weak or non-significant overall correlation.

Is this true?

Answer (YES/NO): NO